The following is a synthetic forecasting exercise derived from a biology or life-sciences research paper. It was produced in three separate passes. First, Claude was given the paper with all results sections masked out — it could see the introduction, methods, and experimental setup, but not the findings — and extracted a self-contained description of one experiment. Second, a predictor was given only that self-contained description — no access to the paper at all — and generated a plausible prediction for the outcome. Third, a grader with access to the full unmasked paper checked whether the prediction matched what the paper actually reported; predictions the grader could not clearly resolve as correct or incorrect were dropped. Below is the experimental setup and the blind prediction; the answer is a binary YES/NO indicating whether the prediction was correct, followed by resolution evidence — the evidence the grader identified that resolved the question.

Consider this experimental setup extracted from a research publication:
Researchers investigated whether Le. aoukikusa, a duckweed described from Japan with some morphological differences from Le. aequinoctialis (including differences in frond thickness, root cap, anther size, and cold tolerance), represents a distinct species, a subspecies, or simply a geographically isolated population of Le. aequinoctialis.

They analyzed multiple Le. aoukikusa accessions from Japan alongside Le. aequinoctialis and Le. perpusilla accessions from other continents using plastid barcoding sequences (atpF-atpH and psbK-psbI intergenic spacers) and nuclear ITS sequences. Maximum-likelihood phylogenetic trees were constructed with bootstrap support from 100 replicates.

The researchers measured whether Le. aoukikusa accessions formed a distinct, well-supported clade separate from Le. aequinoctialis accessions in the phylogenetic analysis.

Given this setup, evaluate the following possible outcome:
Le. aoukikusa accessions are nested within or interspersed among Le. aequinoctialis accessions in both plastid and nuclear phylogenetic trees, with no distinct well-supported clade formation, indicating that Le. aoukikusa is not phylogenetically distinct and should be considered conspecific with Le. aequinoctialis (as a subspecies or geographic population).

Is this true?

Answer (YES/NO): NO